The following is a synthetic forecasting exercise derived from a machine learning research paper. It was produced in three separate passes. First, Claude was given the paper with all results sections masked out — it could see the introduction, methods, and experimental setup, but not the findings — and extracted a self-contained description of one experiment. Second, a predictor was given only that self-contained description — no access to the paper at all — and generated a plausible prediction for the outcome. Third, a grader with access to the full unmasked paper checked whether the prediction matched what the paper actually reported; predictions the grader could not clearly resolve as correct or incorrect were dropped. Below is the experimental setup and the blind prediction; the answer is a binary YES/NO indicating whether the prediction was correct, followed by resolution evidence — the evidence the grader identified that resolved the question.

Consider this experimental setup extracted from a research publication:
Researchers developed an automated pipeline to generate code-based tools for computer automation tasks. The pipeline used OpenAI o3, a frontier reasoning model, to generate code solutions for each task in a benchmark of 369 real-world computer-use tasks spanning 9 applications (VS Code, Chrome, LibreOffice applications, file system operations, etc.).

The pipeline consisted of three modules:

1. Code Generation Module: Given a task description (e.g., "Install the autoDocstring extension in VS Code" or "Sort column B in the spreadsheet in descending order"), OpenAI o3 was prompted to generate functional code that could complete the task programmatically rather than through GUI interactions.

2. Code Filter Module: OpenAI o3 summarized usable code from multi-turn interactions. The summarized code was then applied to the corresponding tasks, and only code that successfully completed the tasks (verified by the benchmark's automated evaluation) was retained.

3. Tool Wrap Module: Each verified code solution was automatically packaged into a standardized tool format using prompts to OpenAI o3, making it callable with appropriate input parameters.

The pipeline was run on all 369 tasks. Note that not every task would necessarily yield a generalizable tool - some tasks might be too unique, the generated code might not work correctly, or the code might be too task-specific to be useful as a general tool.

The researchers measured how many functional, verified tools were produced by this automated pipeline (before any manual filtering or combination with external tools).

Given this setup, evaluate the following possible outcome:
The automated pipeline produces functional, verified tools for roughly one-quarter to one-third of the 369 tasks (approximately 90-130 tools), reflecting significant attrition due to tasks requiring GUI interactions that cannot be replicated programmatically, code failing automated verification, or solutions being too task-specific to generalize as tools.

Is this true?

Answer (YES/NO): NO